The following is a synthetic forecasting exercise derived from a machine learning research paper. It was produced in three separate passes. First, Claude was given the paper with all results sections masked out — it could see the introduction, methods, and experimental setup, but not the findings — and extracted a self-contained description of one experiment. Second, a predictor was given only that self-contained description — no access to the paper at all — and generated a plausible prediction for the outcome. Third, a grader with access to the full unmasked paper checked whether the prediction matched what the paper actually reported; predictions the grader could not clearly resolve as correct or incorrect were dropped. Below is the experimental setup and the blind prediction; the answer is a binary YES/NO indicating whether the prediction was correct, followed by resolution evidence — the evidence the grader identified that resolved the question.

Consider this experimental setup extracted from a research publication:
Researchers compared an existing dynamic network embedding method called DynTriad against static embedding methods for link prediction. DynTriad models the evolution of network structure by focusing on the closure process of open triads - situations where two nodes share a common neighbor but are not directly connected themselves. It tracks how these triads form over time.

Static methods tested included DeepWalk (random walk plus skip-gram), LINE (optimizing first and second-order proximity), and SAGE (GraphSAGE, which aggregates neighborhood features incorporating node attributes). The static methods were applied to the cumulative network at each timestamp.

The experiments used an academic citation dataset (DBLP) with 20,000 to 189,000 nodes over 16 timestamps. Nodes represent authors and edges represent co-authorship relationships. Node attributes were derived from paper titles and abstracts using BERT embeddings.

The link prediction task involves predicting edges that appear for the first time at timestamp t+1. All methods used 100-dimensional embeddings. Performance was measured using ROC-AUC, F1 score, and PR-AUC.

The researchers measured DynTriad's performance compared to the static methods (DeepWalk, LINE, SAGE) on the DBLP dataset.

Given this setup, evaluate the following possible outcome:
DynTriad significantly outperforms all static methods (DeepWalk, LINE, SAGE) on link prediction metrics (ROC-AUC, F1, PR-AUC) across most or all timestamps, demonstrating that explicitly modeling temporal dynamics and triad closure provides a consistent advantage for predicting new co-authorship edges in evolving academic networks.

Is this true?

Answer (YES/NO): NO